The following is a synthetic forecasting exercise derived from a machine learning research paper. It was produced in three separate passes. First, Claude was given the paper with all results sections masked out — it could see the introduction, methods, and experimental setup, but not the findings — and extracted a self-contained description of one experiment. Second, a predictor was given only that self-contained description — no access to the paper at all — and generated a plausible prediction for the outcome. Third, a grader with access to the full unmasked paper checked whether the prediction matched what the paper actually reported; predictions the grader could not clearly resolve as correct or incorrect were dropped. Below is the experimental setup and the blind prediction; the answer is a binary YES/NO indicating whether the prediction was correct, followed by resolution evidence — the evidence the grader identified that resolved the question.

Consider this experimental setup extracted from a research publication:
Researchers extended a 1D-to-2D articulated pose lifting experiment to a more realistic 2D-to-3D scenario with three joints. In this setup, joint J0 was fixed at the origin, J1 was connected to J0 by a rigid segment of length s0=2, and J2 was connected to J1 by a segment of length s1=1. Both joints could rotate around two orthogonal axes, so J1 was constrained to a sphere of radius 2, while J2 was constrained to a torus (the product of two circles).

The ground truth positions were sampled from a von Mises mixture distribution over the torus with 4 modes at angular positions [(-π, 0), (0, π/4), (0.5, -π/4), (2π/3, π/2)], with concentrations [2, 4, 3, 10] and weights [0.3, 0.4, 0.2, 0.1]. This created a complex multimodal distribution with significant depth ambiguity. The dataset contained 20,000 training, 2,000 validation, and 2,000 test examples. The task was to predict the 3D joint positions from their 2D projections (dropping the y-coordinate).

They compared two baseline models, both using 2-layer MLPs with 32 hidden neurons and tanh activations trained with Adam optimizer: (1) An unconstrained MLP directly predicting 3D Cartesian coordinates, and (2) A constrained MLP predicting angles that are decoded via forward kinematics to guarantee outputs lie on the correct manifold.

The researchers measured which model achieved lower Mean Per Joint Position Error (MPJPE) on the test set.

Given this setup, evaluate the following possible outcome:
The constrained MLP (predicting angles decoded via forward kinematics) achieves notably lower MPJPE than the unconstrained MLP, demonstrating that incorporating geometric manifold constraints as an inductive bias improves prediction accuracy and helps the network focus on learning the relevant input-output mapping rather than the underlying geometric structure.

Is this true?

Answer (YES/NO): NO